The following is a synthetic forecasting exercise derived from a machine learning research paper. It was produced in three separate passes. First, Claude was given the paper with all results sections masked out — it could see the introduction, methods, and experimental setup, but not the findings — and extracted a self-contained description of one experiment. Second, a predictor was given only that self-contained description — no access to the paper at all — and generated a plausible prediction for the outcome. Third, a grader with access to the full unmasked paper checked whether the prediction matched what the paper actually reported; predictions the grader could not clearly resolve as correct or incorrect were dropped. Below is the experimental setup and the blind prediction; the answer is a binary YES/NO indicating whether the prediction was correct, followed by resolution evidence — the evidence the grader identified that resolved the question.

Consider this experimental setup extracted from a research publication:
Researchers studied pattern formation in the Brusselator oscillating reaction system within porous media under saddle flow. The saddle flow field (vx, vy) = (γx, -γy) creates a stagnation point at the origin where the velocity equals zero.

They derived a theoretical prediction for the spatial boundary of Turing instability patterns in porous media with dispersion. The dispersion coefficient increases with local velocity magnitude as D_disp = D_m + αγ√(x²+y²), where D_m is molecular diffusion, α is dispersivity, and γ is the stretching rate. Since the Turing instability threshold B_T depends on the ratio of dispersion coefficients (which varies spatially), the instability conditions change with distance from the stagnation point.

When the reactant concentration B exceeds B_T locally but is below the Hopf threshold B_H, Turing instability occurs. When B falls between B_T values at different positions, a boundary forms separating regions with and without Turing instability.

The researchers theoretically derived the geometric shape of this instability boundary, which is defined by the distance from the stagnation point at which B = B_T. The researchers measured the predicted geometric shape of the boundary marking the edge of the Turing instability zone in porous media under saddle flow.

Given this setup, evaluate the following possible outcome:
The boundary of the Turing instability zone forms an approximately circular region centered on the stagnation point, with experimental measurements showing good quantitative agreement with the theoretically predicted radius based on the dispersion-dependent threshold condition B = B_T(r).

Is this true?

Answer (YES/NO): NO